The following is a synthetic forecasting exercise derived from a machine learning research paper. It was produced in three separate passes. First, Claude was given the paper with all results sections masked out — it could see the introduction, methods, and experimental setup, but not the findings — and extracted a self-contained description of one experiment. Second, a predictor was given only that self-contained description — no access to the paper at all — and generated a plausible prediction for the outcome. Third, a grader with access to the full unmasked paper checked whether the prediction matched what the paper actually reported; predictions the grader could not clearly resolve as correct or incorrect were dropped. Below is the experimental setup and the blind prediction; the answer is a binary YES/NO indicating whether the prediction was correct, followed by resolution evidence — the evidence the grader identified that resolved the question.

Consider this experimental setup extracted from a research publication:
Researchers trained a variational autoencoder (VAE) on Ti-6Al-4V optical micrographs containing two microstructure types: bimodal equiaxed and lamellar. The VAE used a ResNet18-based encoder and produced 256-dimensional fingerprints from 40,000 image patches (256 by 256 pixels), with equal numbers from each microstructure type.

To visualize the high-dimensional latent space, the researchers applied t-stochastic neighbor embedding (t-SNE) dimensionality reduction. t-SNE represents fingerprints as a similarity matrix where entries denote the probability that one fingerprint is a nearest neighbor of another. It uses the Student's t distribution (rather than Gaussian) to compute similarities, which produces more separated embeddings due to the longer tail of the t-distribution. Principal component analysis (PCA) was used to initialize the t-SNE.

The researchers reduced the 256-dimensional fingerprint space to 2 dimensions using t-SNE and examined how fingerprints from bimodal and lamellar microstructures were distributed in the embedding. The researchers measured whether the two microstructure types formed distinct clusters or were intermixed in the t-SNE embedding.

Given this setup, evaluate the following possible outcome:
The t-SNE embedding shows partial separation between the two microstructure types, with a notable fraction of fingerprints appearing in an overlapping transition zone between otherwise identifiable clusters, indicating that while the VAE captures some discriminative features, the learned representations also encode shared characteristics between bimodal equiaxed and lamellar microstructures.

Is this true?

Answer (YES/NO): NO